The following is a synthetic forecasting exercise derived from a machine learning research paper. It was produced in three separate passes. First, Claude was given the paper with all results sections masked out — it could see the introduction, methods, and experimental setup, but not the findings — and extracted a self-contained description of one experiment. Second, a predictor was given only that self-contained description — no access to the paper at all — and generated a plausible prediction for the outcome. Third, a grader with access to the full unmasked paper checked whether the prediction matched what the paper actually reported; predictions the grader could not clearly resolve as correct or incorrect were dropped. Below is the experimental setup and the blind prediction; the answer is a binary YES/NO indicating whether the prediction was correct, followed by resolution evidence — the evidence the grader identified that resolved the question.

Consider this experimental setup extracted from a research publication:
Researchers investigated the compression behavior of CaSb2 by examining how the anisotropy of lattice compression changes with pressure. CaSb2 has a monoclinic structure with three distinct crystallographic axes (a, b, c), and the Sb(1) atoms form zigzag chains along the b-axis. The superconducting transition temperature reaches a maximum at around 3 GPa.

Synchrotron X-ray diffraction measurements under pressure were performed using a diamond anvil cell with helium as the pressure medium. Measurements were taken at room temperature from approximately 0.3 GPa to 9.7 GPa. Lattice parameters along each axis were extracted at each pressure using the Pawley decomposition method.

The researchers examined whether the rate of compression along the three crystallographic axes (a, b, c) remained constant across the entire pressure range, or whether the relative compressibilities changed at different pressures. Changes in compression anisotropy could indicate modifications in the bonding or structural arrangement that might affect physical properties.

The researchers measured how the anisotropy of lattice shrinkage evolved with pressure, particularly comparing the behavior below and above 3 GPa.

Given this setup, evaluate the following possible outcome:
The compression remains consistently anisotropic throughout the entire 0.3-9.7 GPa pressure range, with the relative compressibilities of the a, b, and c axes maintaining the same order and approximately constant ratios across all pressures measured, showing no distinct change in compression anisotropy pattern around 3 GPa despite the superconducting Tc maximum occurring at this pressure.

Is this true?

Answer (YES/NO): NO